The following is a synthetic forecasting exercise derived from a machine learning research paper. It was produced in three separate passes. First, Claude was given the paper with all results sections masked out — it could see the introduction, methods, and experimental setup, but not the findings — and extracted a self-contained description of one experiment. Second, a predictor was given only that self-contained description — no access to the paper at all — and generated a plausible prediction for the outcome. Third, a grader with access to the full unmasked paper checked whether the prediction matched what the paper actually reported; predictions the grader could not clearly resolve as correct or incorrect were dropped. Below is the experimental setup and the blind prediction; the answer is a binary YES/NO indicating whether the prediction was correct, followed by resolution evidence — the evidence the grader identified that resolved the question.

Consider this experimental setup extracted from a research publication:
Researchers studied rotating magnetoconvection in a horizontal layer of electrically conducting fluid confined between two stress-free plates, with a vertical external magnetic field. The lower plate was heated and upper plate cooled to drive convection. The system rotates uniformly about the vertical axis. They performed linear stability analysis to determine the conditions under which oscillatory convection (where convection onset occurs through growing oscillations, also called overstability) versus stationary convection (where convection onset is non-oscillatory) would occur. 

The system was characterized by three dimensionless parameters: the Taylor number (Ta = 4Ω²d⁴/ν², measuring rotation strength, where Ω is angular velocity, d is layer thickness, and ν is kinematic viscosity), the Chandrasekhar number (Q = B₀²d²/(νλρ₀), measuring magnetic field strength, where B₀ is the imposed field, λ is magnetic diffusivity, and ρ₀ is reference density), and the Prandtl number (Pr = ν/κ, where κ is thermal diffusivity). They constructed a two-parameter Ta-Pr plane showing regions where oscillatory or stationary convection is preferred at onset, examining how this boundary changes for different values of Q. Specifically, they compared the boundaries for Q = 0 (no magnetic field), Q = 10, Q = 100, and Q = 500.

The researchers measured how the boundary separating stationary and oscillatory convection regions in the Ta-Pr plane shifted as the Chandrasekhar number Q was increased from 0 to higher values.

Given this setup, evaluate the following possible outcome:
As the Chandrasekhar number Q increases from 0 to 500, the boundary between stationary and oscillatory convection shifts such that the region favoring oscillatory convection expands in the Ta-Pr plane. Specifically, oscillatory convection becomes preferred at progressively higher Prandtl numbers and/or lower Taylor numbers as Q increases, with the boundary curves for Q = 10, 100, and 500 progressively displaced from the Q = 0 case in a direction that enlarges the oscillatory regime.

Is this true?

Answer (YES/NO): NO